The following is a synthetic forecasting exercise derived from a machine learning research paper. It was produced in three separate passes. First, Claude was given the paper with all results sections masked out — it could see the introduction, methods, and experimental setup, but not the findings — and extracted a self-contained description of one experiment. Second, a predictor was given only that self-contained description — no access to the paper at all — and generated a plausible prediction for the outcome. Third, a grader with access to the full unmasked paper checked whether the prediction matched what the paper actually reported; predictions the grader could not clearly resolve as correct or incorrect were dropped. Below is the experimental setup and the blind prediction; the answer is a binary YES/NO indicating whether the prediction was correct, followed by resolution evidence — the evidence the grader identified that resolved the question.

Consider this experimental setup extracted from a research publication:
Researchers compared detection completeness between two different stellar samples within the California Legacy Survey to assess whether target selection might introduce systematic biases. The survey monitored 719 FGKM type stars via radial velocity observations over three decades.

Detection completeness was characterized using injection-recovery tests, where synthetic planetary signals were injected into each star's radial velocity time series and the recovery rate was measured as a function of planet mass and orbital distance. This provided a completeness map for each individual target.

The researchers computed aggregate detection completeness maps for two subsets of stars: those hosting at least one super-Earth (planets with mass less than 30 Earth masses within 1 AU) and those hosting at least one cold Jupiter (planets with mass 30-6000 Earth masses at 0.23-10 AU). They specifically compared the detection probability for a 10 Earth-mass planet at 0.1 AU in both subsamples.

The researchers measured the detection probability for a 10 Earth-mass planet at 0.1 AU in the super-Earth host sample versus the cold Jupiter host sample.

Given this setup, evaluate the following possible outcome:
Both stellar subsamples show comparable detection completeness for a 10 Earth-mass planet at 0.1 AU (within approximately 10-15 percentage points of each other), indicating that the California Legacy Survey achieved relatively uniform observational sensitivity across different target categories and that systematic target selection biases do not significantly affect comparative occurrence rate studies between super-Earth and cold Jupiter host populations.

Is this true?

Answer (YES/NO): NO